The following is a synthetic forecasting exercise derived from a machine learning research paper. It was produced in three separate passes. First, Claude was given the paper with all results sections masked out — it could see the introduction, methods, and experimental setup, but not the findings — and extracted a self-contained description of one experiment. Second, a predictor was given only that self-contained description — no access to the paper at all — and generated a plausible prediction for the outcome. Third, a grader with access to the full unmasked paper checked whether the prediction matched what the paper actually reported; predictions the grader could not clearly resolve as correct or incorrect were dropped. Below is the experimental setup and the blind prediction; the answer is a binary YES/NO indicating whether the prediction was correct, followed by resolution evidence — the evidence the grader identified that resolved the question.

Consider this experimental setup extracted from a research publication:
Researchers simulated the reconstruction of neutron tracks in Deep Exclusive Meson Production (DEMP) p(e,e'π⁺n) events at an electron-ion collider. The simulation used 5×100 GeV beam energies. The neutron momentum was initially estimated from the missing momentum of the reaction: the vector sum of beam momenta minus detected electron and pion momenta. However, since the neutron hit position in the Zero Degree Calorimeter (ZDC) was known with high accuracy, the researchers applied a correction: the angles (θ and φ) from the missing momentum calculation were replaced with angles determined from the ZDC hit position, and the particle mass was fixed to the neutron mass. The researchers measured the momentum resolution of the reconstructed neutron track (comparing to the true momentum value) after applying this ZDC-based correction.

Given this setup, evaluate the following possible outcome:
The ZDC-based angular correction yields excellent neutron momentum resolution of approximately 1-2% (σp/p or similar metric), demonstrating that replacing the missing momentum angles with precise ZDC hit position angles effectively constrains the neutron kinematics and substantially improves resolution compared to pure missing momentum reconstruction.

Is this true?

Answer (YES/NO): YES